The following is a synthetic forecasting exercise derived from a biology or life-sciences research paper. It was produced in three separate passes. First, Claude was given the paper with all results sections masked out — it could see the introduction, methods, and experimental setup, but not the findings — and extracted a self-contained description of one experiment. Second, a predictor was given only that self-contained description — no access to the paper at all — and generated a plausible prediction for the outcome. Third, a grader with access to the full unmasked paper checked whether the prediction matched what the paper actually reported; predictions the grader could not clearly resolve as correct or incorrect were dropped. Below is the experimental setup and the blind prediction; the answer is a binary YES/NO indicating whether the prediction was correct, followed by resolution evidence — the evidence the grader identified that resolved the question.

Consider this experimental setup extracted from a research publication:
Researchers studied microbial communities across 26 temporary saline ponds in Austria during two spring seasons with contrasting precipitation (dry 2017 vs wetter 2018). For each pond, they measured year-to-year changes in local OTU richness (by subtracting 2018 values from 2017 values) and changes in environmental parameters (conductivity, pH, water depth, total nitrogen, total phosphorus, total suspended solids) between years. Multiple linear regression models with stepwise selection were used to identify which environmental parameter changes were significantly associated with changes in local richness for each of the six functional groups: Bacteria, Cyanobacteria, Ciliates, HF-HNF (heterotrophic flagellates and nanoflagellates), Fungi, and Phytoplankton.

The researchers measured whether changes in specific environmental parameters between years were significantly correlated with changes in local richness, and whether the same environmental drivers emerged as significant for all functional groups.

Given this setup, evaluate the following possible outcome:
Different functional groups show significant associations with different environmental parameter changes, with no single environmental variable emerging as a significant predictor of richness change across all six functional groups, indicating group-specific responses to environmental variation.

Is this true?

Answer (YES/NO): YES